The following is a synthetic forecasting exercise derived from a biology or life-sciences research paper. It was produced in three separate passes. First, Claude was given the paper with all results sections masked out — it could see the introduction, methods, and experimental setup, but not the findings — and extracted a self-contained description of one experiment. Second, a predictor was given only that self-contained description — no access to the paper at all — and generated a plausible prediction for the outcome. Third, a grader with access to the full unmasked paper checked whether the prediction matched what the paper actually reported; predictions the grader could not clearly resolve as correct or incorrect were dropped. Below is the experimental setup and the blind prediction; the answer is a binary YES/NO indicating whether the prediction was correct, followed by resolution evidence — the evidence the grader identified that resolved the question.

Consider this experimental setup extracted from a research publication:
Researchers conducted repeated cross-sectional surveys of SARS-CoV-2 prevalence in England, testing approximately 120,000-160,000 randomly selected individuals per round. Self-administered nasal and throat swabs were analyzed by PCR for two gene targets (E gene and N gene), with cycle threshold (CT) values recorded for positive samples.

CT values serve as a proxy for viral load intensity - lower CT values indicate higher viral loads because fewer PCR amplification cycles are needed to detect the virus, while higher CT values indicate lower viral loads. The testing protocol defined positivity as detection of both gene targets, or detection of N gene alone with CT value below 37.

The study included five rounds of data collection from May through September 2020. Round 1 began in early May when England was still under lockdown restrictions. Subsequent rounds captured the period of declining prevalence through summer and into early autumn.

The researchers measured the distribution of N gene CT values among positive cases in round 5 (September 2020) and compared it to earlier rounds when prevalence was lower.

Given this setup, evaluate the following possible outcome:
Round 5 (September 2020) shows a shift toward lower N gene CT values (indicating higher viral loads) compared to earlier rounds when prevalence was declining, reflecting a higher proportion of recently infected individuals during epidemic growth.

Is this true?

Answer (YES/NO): YES